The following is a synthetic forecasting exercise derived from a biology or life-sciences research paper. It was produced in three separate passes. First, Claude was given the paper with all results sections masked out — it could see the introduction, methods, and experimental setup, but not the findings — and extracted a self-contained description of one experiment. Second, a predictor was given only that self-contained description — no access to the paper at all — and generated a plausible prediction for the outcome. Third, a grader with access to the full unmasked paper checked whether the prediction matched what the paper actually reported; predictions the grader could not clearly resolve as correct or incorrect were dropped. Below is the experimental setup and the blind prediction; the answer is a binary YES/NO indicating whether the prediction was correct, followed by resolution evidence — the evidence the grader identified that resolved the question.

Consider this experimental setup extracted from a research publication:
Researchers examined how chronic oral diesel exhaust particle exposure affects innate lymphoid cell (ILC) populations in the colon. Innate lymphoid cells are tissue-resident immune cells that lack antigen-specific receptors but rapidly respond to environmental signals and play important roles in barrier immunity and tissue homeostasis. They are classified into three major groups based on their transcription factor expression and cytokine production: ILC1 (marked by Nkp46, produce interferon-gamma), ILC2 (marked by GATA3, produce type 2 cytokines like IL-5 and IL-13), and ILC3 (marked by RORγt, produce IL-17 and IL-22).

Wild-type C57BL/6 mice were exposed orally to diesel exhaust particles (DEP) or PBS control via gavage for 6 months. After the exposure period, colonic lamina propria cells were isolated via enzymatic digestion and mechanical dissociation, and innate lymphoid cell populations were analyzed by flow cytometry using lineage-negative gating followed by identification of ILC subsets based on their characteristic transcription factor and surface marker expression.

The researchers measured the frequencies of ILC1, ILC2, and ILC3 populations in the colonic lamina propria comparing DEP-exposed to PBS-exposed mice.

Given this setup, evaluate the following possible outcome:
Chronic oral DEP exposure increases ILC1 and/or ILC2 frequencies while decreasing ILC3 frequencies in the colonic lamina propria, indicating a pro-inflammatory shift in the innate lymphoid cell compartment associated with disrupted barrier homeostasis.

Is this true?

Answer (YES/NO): NO